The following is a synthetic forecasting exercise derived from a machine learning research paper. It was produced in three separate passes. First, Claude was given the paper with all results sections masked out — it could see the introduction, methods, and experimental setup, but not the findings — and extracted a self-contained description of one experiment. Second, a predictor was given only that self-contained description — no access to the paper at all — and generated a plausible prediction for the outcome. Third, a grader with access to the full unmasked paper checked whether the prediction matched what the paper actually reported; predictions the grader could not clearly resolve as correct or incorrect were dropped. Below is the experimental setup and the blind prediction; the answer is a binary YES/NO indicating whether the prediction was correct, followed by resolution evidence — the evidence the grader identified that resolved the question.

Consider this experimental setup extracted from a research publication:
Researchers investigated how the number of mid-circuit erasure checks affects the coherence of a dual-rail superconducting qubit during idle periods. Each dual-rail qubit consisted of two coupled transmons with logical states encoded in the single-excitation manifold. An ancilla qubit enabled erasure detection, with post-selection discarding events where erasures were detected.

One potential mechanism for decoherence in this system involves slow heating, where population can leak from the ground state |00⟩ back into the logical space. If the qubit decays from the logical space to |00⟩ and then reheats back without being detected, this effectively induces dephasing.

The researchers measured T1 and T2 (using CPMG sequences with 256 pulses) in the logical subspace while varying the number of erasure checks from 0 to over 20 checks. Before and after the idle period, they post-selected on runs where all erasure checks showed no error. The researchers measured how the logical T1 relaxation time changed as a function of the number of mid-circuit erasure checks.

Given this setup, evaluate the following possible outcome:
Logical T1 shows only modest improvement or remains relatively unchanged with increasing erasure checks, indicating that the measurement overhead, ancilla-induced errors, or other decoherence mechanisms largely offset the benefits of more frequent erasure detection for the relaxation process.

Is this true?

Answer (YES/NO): NO